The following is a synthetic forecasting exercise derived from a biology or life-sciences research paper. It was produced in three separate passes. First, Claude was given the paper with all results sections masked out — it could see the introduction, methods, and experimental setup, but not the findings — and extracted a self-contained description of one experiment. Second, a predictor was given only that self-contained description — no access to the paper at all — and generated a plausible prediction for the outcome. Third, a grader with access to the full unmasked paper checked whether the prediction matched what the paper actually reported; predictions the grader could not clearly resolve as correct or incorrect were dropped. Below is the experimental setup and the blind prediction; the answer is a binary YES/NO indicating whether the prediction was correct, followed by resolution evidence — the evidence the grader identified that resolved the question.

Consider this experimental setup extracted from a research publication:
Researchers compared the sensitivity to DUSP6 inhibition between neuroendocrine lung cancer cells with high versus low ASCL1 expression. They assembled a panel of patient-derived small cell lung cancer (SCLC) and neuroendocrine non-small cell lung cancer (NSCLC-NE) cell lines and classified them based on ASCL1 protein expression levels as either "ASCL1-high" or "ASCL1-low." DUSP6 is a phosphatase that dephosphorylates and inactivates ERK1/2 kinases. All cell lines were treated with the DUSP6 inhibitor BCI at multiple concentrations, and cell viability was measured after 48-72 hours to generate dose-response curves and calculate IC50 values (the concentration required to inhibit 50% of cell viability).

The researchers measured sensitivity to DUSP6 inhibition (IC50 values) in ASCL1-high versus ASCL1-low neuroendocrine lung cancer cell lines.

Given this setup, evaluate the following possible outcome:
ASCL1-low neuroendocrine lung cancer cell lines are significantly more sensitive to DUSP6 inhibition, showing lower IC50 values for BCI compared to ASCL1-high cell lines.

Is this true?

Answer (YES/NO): NO